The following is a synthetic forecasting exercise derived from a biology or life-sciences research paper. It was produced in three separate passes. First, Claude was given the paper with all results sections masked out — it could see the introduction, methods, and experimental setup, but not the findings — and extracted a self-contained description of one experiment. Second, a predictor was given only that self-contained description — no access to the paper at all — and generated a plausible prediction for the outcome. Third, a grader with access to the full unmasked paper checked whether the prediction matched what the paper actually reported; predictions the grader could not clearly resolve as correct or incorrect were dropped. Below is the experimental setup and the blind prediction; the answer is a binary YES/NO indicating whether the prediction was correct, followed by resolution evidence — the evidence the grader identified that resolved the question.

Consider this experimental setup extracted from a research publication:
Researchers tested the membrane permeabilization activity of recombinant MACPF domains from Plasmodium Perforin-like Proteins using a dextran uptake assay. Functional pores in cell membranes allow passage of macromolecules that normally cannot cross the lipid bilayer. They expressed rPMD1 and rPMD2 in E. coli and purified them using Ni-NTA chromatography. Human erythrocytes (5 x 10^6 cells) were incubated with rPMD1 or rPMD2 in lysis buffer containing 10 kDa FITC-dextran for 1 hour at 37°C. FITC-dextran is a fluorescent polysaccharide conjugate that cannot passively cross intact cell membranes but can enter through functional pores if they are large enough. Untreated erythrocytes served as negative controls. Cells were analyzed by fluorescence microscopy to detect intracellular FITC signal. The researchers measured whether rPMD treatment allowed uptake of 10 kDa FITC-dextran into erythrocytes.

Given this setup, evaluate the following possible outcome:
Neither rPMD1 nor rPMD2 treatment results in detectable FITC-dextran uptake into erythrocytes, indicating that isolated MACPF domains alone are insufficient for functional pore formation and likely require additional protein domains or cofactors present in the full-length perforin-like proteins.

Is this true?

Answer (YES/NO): NO